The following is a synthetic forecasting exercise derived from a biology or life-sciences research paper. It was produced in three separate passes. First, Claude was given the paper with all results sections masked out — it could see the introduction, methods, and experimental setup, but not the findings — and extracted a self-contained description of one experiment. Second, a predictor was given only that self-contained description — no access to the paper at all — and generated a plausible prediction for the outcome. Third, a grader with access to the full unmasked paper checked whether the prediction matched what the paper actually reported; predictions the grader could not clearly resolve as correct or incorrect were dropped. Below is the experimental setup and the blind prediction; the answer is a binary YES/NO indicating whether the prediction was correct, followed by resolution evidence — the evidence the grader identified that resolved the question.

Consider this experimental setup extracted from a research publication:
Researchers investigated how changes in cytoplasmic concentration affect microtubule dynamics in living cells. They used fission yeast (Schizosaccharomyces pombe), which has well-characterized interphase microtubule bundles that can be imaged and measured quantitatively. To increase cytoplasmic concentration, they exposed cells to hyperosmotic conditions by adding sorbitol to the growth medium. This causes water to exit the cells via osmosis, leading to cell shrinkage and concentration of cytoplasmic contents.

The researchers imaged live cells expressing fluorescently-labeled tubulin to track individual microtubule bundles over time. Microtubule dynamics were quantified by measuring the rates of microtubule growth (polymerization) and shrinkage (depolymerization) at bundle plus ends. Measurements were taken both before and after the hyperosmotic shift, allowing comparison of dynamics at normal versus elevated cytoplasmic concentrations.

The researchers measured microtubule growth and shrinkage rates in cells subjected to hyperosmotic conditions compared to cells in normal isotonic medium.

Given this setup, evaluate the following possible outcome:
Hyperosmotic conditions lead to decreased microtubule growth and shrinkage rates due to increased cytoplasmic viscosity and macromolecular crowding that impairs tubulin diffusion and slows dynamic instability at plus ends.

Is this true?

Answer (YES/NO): NO